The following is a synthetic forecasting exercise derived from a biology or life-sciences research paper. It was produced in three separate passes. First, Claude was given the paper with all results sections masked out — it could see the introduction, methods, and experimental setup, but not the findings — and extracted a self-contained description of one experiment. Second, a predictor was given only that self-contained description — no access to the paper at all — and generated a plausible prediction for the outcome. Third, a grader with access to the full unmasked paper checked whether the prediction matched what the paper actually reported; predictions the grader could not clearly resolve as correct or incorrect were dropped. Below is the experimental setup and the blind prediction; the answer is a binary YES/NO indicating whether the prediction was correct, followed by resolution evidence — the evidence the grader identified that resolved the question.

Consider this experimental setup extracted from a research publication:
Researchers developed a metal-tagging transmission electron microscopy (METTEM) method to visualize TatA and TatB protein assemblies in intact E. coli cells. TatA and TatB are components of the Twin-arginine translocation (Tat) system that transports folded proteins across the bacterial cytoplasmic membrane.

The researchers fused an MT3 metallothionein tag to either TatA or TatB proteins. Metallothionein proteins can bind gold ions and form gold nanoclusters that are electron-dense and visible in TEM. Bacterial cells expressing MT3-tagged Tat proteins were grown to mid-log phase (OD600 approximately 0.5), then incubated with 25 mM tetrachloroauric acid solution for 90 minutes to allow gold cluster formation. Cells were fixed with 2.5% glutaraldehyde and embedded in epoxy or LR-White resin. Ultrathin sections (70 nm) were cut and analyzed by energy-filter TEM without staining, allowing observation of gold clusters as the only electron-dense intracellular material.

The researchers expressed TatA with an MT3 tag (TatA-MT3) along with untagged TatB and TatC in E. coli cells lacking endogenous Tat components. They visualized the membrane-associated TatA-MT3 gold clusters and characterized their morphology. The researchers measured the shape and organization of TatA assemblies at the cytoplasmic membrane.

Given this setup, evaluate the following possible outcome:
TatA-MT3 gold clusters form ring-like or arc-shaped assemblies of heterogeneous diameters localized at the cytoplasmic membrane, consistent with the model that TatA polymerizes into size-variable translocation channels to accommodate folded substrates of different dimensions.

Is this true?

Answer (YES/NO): NO